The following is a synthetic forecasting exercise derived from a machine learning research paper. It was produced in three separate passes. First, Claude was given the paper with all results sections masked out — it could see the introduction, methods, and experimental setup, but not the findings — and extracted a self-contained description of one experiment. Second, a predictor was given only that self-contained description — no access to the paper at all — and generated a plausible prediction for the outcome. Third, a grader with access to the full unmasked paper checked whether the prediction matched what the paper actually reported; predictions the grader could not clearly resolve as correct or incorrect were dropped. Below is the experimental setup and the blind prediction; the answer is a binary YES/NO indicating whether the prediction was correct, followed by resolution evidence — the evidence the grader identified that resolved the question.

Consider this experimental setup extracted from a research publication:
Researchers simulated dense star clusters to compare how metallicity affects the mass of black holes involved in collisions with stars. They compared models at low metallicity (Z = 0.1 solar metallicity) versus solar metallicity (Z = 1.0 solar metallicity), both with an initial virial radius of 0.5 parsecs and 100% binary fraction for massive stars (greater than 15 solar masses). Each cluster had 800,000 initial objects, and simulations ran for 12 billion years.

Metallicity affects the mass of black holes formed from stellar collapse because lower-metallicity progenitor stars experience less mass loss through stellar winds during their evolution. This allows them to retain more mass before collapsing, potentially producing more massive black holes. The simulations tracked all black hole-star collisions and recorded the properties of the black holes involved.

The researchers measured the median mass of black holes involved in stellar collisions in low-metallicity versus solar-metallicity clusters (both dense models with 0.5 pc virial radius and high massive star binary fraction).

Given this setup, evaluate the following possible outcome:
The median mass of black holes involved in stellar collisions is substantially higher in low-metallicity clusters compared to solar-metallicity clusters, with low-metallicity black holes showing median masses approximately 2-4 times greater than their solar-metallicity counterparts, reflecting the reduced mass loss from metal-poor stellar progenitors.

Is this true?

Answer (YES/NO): YES